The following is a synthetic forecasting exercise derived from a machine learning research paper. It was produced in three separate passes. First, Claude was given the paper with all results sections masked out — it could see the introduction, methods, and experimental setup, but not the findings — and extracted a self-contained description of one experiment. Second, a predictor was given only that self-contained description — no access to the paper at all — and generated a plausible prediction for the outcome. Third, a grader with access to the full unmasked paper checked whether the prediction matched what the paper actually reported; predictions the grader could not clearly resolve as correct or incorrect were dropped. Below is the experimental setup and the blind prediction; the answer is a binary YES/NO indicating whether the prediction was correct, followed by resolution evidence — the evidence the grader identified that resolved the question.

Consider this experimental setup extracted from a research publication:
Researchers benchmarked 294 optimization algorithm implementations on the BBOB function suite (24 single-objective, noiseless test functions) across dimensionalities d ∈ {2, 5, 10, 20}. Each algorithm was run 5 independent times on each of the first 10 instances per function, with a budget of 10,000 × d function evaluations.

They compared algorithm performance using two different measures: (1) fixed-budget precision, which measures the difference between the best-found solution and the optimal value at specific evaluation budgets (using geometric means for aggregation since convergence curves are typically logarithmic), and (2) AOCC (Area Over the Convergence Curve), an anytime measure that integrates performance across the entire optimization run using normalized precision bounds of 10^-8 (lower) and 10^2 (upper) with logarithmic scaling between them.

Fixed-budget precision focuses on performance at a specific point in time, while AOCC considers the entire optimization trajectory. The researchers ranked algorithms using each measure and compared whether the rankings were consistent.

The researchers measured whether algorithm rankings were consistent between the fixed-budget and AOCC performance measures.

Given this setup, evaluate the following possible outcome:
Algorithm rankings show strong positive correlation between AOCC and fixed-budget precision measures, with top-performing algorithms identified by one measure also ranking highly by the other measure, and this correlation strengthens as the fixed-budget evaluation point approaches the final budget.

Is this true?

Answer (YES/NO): NO